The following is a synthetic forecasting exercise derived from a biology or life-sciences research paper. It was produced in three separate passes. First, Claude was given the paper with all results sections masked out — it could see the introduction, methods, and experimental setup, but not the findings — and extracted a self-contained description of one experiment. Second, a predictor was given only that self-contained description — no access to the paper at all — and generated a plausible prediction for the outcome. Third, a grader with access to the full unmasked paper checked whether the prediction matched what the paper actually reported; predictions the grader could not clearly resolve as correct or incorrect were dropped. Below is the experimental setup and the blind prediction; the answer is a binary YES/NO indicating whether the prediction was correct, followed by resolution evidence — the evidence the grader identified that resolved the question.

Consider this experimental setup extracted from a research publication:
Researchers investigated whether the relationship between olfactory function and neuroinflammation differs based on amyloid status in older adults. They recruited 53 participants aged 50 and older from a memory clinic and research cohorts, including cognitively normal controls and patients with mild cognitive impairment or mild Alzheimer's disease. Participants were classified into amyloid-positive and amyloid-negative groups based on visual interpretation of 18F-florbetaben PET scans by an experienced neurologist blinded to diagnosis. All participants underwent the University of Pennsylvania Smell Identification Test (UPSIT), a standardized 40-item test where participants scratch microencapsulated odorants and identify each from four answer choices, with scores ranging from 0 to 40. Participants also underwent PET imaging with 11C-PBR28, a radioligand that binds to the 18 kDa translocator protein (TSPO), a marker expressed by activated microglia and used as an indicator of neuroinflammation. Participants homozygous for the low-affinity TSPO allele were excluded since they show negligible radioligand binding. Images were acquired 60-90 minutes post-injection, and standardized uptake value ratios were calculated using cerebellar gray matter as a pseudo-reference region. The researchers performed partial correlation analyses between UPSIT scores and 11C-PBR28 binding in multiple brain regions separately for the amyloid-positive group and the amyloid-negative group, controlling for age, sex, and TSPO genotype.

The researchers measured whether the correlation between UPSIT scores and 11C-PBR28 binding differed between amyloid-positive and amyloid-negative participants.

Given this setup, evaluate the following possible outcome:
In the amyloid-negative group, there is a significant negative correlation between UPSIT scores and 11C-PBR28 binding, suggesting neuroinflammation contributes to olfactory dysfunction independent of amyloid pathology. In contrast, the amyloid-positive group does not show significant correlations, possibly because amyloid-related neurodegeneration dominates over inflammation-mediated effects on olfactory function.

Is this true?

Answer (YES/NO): NO